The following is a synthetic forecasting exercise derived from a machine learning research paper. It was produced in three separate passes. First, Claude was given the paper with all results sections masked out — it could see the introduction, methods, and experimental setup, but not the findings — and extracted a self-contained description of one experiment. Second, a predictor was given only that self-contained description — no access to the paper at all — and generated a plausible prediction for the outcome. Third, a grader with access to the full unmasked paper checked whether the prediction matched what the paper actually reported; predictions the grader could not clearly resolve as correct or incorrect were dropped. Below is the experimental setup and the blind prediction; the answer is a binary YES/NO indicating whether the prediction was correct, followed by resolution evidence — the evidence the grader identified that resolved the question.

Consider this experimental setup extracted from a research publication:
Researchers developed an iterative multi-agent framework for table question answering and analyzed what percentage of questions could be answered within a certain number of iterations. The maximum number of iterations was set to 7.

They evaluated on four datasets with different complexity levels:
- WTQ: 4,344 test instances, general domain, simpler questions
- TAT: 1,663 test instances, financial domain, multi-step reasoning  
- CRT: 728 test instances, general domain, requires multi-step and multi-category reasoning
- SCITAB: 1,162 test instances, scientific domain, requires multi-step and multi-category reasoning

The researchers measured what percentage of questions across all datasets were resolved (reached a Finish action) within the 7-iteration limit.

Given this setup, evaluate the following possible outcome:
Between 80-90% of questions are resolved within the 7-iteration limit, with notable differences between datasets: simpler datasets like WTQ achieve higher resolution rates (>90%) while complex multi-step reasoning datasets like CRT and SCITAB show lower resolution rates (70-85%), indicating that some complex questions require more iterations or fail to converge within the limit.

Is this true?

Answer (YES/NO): NO